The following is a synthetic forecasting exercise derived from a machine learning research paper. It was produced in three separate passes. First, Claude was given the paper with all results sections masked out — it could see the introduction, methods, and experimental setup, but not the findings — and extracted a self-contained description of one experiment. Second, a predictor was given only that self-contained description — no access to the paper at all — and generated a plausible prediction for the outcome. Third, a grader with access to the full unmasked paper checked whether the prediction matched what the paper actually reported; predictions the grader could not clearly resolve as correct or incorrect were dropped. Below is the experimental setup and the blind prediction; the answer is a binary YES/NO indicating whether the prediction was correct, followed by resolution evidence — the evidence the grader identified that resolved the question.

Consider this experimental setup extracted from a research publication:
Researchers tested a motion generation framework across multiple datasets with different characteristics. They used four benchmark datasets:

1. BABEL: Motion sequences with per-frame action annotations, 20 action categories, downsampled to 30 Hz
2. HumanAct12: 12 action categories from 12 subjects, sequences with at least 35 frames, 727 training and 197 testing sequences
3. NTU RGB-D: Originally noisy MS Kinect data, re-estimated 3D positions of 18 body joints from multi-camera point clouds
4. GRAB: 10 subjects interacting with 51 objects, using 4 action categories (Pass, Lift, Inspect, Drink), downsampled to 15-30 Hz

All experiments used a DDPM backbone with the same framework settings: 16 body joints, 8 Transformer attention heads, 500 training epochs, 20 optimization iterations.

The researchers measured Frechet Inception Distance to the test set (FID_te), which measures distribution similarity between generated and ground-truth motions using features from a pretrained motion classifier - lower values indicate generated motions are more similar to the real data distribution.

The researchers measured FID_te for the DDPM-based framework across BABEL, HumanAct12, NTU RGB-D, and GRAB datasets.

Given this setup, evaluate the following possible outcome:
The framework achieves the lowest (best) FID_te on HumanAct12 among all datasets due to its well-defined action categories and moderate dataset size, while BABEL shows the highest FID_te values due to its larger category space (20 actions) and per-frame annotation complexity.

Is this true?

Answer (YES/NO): NO